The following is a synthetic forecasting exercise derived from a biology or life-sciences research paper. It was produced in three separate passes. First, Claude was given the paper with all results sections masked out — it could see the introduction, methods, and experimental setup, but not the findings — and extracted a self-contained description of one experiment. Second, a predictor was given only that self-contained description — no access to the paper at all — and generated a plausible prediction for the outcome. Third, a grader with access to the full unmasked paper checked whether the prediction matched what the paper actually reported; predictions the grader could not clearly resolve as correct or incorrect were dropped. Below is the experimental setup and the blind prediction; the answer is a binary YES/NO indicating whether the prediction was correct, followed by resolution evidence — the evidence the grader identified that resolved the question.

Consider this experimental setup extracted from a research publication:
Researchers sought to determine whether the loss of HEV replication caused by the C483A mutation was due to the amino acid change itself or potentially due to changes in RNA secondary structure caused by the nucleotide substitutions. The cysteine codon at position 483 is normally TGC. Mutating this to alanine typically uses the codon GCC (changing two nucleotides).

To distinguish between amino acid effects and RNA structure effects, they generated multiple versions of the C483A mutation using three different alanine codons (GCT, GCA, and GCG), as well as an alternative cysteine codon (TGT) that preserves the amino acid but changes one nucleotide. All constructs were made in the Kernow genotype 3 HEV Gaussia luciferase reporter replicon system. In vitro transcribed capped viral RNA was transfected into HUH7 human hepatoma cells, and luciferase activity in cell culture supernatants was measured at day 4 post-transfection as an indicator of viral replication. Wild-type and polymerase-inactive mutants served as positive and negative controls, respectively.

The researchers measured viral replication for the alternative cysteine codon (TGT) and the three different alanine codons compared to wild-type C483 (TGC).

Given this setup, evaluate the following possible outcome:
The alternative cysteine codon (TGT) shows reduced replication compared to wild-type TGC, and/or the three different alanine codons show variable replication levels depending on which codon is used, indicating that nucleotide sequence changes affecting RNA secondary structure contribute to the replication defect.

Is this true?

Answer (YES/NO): NO